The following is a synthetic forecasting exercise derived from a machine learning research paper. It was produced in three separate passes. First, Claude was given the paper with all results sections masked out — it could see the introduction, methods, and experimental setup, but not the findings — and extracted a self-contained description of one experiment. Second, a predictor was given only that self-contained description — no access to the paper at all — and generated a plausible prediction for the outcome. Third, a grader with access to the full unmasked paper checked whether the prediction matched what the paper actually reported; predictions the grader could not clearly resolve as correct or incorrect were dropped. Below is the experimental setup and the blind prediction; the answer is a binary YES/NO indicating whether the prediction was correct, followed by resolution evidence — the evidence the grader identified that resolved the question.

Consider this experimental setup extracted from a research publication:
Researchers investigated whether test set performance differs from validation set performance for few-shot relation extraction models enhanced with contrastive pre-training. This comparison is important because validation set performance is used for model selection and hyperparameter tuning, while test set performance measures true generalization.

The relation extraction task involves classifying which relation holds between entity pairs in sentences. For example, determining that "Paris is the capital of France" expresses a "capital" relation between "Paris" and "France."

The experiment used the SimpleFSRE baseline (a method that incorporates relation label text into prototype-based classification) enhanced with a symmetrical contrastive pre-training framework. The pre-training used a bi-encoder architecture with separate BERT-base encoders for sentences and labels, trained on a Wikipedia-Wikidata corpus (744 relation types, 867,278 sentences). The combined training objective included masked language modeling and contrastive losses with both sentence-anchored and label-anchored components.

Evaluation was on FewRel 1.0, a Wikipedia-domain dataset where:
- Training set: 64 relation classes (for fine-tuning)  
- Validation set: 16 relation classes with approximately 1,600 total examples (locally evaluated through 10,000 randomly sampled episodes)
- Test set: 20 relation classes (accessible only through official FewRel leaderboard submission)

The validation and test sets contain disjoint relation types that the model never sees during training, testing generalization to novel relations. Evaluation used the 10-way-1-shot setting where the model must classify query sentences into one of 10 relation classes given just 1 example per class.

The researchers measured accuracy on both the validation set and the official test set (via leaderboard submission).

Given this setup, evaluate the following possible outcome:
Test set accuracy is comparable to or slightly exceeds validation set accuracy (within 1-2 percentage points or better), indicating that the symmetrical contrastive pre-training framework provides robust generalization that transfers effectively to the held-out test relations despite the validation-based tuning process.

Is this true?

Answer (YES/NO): YES